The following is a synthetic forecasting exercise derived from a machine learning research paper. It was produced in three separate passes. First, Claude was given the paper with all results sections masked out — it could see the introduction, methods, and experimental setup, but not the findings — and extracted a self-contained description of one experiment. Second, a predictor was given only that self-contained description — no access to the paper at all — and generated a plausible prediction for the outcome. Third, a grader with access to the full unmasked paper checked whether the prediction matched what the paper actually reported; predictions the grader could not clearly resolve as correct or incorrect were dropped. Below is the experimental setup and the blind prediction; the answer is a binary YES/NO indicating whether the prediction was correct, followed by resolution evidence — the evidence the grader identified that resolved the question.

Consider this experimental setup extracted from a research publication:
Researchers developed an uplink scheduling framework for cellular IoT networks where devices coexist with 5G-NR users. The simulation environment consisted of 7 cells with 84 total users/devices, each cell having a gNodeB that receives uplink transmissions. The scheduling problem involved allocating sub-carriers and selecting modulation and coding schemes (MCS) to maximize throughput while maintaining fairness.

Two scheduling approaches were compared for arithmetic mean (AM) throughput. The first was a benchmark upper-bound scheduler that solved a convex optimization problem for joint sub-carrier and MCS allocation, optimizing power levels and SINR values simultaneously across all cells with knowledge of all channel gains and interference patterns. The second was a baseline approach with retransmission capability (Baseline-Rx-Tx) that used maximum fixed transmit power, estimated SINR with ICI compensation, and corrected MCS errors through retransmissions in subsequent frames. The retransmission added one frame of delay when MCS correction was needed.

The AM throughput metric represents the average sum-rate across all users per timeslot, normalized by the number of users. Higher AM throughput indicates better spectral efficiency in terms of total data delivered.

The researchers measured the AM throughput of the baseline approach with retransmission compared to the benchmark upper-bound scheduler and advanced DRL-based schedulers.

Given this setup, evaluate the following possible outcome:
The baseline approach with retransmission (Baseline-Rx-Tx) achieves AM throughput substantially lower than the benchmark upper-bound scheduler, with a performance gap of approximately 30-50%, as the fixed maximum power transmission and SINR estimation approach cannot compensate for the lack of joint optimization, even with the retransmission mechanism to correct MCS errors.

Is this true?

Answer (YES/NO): NO